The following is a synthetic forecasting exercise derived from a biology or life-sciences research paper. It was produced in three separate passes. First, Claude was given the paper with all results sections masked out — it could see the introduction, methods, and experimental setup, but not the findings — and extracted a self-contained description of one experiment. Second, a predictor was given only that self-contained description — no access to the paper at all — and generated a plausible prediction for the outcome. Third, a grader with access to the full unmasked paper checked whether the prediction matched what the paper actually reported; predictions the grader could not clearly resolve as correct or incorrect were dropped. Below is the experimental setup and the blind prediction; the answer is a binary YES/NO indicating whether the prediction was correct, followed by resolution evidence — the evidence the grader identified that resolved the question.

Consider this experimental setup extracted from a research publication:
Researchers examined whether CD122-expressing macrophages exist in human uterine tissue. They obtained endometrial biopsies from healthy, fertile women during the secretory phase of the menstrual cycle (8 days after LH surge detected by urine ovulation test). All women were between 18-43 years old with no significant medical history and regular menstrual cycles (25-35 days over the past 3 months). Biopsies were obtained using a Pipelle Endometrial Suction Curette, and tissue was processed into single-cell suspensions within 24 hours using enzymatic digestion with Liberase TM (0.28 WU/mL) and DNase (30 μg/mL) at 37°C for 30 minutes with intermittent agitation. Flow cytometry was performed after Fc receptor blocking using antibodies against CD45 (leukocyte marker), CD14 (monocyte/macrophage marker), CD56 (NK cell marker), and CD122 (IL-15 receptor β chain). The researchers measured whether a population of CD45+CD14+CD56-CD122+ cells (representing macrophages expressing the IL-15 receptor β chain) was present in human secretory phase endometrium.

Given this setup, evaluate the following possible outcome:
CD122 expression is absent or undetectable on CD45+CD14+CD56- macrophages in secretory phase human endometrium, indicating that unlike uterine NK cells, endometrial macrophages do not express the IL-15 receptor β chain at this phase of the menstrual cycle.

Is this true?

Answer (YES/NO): NO